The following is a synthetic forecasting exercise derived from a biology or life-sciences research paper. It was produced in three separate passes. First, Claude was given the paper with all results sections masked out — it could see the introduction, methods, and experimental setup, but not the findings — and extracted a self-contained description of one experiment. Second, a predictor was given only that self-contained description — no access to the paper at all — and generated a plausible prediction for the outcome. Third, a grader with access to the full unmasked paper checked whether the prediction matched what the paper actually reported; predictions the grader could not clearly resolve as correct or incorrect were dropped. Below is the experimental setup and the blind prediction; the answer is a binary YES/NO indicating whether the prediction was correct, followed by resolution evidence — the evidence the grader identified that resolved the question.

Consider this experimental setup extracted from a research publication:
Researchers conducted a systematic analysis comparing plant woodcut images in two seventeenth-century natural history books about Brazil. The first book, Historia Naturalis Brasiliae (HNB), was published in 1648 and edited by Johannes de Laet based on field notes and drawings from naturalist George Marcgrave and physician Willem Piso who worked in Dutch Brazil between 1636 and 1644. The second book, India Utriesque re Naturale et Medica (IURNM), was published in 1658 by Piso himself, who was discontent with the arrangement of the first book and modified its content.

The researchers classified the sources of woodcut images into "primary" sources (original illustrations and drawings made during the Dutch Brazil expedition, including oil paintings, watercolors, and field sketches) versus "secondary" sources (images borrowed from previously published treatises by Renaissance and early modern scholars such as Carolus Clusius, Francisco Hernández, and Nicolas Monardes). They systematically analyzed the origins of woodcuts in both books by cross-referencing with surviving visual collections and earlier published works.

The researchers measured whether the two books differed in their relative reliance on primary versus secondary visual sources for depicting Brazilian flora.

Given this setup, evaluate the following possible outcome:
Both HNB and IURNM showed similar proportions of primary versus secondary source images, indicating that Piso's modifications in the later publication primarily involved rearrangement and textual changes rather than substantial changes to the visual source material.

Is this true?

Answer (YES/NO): NO